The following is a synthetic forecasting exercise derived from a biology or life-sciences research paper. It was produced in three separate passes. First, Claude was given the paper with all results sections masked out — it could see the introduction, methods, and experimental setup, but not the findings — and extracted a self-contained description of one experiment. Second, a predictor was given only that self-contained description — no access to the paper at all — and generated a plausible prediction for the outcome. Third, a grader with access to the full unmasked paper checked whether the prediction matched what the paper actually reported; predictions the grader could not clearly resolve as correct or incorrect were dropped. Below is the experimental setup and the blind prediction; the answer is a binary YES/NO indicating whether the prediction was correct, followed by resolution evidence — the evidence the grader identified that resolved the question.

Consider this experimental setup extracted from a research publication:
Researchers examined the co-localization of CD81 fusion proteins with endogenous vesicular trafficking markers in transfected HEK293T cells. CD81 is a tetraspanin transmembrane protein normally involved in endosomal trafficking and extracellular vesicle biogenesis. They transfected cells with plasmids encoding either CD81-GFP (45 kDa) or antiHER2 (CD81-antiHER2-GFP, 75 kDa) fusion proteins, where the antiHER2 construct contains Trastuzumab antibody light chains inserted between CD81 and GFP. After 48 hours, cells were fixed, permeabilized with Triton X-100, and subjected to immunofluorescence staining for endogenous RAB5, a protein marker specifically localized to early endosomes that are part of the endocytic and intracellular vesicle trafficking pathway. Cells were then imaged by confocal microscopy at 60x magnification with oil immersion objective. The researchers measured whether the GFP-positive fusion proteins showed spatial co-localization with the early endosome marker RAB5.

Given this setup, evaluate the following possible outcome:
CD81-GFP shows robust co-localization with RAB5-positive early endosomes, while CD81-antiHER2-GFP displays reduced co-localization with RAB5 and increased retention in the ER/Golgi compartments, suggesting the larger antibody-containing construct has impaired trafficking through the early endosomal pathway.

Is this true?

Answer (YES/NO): NO